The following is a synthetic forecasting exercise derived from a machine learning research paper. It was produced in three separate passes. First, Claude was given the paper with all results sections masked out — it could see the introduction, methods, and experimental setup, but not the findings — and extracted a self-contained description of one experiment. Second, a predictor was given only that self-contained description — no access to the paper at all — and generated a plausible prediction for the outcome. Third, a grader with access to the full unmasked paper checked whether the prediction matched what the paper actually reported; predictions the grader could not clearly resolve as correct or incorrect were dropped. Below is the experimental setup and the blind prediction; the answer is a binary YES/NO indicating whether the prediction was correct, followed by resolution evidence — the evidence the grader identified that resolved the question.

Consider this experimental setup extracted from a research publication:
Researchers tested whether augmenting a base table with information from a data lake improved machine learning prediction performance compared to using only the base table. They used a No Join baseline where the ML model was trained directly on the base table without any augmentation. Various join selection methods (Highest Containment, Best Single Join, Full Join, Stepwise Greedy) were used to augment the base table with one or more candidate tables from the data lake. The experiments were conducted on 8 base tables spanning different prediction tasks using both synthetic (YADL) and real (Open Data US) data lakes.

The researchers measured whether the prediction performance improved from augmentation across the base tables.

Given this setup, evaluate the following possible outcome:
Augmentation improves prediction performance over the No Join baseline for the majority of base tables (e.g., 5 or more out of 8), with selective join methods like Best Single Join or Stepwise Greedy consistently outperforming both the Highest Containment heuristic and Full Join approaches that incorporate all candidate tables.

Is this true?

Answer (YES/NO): NO